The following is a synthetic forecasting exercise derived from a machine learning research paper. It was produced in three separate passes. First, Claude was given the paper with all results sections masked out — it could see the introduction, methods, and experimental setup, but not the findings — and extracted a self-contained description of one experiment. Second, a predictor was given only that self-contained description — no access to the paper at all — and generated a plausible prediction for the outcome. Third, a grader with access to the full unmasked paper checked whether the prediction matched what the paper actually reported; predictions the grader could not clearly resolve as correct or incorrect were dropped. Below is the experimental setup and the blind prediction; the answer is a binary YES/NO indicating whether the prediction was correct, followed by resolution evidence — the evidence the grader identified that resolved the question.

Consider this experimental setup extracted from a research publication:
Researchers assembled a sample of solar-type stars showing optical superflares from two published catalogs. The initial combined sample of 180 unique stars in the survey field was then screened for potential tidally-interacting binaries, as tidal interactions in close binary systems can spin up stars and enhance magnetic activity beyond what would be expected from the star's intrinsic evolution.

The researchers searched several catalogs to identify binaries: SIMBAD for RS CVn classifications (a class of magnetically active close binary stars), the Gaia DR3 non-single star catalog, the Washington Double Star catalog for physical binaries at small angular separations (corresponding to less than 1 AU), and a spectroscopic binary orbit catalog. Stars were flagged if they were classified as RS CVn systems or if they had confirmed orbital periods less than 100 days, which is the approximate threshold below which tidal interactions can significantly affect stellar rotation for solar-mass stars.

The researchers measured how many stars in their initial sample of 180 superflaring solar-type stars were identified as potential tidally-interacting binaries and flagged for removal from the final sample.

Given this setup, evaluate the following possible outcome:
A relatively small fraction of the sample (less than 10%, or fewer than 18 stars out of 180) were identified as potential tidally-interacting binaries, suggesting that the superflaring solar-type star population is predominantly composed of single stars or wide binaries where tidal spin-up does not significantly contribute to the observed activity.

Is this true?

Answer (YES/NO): NO